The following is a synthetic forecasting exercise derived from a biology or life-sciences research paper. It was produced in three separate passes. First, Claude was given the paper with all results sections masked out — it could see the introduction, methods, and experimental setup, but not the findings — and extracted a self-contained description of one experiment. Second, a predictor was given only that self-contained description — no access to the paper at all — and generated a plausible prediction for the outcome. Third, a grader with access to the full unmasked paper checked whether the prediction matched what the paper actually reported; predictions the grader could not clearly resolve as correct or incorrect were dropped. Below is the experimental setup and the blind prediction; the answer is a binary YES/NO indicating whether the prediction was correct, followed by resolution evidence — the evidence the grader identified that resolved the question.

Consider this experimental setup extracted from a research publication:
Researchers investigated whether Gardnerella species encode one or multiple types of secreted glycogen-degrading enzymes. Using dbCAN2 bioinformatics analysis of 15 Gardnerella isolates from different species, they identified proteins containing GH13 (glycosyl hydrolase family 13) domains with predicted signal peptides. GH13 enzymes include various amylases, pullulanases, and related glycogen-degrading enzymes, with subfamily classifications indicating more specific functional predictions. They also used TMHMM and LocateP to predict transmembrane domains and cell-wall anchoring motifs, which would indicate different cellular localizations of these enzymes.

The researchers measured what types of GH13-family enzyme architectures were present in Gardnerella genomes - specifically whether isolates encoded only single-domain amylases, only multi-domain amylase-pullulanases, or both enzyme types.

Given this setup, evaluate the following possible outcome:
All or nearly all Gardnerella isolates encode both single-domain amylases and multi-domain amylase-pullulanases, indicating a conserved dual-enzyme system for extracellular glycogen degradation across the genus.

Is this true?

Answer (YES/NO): YES